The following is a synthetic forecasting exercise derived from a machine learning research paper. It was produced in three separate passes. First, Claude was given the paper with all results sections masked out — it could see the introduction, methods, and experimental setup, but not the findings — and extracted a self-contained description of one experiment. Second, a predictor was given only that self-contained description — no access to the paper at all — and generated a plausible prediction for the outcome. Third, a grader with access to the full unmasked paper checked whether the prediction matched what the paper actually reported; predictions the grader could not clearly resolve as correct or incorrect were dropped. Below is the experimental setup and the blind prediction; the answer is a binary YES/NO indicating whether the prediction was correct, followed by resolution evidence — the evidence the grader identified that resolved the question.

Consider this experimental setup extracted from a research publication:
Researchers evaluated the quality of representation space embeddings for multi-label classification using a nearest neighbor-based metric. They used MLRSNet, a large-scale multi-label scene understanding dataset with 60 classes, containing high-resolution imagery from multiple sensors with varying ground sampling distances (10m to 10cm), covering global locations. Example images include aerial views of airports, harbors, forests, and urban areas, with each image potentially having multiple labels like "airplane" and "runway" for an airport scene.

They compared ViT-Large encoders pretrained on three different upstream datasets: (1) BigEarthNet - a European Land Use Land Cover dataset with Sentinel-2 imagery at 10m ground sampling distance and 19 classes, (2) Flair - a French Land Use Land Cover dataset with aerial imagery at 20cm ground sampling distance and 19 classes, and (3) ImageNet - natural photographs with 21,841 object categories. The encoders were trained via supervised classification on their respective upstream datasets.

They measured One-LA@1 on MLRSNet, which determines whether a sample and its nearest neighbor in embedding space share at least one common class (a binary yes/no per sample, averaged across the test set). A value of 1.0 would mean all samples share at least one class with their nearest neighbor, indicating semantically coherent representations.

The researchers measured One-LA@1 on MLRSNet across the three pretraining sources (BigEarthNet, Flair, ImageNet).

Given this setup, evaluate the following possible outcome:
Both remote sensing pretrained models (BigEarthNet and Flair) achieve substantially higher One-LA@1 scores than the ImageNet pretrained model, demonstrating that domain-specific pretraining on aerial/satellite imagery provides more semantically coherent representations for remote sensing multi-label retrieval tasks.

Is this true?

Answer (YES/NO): NO